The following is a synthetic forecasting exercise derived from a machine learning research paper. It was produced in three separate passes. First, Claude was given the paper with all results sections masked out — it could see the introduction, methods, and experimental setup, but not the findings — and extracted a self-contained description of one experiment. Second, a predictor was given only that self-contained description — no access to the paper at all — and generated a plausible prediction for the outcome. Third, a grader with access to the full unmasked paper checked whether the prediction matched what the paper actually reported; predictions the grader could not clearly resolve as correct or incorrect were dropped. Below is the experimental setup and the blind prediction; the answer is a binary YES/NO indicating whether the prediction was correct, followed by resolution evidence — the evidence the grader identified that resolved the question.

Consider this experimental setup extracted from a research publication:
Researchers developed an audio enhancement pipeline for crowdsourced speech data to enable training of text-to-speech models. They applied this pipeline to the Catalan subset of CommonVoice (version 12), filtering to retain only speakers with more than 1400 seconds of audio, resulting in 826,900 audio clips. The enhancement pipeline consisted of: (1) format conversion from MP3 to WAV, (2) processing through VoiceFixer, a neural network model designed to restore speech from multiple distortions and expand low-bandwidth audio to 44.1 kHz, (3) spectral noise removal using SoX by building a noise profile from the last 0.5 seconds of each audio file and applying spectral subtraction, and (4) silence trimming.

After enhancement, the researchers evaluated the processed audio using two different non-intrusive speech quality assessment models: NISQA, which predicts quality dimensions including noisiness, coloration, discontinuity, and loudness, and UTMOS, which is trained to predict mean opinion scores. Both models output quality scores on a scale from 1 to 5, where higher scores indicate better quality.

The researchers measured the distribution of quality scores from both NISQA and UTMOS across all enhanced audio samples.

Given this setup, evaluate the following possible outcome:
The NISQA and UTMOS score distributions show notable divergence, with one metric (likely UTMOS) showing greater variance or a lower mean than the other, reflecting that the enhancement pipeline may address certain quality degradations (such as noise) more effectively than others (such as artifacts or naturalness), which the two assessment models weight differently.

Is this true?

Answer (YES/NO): YES